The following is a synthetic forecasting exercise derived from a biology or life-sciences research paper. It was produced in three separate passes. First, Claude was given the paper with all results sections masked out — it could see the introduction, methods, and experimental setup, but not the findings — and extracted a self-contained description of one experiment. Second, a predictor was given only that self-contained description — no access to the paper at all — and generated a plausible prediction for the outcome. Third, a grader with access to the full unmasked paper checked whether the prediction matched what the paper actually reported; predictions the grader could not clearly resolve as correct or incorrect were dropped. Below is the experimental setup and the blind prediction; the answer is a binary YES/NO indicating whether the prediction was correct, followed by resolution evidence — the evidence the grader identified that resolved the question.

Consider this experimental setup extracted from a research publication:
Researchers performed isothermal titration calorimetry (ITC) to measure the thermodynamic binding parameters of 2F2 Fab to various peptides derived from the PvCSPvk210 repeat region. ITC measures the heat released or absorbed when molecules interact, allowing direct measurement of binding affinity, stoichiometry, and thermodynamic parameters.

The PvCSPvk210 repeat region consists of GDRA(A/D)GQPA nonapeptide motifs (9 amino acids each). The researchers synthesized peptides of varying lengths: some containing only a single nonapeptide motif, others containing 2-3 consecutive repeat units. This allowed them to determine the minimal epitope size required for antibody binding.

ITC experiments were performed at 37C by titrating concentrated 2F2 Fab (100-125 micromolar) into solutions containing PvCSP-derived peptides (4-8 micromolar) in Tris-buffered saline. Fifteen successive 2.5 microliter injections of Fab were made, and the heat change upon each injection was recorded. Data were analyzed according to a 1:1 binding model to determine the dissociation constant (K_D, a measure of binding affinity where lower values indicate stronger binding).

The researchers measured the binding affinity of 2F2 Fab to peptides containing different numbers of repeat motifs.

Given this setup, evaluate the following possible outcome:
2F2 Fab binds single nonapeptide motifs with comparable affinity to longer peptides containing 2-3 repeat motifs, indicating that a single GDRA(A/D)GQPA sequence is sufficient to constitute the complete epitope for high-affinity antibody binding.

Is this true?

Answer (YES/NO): NO